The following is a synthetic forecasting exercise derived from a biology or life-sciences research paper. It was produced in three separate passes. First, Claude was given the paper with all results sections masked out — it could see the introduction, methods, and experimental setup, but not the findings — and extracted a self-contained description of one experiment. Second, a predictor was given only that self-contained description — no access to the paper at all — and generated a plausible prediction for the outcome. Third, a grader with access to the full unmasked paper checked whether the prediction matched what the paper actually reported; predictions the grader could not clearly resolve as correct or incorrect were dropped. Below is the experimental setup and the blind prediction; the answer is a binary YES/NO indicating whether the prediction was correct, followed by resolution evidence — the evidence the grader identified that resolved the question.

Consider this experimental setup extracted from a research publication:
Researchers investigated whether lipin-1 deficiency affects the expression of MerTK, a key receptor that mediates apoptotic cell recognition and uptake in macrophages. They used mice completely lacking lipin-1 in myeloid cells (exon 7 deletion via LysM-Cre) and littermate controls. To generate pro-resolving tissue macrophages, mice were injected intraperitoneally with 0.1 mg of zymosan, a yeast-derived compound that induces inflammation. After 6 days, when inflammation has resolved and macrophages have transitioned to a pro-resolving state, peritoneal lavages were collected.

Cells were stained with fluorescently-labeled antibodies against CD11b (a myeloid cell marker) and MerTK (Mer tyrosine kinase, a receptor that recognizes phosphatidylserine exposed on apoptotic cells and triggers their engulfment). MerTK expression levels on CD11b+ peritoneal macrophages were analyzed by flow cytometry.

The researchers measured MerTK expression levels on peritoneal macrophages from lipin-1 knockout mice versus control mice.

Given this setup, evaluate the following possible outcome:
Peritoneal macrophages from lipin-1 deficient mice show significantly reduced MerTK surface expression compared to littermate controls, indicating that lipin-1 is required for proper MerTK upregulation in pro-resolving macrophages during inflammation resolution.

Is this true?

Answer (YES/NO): NO